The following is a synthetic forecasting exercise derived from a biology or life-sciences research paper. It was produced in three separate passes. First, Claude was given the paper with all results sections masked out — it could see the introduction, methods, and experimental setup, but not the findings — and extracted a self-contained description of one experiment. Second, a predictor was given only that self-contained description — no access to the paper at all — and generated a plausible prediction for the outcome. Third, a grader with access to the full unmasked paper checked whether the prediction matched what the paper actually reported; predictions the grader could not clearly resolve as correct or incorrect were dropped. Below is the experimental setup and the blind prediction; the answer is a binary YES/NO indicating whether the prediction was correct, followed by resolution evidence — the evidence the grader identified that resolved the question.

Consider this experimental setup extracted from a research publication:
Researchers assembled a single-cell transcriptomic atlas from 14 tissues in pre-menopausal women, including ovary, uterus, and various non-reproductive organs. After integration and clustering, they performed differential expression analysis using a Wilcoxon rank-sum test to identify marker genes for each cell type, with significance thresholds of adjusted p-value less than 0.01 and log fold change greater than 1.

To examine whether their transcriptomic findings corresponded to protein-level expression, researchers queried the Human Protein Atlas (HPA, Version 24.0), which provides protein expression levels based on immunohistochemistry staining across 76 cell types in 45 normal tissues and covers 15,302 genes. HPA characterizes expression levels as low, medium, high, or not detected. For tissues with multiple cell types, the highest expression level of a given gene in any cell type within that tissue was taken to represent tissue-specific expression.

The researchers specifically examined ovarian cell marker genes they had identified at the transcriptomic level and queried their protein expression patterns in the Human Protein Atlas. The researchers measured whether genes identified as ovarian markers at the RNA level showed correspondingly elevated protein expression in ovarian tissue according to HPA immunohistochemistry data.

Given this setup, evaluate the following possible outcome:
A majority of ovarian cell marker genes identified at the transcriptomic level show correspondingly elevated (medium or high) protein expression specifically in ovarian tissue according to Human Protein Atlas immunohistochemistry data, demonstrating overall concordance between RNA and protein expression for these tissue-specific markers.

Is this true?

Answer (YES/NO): NO